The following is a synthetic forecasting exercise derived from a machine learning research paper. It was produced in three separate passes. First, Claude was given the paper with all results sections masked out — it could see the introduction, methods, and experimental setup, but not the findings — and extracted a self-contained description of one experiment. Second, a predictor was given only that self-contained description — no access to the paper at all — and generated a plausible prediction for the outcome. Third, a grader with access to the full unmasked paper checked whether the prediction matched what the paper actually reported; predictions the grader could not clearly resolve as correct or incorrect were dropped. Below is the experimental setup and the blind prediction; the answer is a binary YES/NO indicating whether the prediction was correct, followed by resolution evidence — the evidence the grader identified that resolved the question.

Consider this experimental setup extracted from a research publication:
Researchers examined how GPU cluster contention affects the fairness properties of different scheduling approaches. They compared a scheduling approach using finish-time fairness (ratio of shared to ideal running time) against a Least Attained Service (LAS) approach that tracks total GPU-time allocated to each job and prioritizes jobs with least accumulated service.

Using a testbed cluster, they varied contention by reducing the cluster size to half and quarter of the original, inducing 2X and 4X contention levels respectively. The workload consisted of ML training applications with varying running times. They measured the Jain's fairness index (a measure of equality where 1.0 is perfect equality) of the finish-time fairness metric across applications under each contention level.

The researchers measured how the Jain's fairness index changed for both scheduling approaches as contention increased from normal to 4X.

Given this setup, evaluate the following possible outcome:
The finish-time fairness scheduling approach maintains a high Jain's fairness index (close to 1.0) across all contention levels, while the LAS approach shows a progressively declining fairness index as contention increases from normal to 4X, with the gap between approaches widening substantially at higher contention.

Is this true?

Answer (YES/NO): NO